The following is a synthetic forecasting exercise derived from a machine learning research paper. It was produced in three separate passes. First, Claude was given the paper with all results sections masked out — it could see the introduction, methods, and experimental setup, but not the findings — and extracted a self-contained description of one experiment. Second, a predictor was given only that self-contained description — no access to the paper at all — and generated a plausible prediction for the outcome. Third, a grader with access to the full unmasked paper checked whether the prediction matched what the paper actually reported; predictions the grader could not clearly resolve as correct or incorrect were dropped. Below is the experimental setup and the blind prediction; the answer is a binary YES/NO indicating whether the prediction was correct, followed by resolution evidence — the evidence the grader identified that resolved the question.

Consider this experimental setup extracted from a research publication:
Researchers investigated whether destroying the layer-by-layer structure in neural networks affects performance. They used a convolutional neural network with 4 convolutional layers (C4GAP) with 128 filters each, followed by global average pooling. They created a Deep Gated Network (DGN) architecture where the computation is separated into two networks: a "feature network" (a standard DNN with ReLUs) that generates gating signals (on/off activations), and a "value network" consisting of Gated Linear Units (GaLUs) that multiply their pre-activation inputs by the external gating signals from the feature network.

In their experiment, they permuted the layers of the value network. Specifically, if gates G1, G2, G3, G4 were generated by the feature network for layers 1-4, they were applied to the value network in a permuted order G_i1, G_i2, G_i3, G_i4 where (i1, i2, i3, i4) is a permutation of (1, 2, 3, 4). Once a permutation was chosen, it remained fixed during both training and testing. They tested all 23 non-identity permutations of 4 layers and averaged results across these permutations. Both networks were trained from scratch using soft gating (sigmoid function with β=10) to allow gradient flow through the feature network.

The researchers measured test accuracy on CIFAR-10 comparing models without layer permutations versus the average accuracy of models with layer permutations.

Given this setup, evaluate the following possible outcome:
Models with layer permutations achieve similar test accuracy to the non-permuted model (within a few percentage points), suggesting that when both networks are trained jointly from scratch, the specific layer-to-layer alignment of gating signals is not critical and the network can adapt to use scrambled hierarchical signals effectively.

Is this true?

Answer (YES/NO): YES